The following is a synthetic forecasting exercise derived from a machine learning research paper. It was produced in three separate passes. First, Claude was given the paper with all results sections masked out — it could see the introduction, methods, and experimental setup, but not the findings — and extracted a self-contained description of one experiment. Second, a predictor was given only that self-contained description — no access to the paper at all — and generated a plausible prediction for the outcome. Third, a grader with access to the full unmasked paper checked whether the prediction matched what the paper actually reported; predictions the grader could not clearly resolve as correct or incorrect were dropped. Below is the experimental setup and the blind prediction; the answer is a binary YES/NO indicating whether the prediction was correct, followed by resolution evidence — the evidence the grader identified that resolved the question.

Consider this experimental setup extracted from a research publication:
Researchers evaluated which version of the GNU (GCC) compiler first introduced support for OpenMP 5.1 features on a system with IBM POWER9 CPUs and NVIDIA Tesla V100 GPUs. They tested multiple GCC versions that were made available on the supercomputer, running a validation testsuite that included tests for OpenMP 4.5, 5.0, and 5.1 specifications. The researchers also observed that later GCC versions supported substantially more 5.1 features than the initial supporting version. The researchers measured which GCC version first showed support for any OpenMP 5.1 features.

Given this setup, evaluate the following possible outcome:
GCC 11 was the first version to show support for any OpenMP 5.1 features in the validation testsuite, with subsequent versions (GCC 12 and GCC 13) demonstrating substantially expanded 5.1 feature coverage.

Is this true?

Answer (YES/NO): NO